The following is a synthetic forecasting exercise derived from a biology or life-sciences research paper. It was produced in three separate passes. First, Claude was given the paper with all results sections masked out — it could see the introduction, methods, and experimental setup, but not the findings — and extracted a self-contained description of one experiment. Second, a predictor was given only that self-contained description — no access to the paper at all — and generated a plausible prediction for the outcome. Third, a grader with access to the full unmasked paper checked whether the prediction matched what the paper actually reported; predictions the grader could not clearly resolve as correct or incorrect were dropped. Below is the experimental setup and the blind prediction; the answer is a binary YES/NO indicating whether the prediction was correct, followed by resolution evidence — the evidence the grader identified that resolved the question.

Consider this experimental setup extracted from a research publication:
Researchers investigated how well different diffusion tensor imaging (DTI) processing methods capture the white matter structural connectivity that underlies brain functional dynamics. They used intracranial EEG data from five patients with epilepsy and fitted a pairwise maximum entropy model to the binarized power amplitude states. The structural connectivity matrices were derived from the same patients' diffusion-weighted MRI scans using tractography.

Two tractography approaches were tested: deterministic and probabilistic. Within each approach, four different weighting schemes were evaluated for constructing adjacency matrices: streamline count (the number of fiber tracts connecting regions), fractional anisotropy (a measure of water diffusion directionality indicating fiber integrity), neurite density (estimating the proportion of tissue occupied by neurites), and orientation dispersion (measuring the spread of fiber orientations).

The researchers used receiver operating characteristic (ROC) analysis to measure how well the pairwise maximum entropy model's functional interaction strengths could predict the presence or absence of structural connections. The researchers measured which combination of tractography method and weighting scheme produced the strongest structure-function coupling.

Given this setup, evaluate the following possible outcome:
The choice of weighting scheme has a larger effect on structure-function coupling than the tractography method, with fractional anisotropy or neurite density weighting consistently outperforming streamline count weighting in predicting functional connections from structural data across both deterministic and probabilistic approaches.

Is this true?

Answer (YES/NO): NO